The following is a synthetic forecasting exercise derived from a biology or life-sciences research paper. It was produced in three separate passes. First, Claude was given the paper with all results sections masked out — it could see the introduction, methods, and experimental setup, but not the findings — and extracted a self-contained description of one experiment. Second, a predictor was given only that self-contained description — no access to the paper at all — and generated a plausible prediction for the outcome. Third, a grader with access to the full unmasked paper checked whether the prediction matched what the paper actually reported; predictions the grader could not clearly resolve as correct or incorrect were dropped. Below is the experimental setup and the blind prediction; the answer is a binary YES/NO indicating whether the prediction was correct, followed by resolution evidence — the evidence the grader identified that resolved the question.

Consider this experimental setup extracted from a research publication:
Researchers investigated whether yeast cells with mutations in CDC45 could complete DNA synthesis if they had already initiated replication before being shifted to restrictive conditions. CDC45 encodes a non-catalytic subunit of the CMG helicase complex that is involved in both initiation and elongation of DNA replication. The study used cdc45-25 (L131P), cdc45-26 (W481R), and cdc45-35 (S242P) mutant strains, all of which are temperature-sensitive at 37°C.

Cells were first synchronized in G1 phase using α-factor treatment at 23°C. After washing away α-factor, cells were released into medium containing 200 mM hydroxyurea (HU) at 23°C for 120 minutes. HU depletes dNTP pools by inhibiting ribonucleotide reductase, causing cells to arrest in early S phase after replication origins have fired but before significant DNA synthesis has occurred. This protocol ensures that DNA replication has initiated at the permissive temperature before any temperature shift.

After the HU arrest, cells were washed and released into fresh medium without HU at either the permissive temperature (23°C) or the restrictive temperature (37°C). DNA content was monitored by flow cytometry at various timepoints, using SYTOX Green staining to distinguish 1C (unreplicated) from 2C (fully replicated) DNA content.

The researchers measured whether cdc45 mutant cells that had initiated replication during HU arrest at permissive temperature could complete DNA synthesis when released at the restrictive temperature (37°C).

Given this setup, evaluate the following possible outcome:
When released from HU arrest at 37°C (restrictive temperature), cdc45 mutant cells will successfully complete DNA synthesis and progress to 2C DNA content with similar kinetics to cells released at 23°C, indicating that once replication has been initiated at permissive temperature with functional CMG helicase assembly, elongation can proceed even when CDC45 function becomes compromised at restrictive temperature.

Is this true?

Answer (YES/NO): NO